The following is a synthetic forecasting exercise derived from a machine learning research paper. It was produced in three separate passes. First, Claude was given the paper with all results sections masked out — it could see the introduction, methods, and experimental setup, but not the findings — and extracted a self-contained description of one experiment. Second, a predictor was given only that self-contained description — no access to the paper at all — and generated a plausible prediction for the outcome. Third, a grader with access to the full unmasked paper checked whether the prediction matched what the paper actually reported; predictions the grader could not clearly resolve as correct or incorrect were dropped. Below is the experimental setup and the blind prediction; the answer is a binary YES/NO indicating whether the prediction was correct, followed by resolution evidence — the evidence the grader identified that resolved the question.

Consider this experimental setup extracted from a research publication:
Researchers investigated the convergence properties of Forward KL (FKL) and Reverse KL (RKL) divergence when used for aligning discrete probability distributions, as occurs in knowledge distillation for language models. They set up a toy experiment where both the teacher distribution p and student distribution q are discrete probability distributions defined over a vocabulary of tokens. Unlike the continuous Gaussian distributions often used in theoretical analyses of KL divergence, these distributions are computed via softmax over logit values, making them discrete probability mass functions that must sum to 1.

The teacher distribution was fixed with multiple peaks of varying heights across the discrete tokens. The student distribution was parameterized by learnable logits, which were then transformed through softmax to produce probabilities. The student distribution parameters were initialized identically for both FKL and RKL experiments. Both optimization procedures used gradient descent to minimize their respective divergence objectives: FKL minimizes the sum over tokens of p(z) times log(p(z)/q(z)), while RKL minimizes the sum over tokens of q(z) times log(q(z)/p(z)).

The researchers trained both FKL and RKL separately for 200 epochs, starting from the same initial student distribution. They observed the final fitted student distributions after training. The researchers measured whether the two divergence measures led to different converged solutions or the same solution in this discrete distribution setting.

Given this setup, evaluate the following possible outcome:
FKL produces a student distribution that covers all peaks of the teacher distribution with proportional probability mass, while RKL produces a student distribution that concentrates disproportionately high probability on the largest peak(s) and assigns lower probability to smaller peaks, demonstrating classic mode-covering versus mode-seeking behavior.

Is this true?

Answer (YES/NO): NO